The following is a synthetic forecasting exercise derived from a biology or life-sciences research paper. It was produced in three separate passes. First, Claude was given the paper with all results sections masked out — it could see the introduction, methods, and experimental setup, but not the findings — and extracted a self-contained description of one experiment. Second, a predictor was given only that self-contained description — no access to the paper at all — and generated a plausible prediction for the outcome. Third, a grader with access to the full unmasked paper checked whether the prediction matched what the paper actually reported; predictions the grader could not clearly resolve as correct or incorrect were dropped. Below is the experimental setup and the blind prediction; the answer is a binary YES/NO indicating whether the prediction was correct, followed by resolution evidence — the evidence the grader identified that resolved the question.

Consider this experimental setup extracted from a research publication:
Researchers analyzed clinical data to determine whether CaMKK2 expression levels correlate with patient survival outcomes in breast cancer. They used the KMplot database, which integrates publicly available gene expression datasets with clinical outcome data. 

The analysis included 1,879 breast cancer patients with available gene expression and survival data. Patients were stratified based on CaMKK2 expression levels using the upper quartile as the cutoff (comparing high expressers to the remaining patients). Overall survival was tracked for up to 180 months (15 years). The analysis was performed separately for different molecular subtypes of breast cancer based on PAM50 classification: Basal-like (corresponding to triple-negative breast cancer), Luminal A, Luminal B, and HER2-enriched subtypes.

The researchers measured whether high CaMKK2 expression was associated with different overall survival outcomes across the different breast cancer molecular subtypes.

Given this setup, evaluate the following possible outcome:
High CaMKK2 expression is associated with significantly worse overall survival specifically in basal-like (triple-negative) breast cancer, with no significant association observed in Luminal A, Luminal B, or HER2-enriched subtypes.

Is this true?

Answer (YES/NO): YES